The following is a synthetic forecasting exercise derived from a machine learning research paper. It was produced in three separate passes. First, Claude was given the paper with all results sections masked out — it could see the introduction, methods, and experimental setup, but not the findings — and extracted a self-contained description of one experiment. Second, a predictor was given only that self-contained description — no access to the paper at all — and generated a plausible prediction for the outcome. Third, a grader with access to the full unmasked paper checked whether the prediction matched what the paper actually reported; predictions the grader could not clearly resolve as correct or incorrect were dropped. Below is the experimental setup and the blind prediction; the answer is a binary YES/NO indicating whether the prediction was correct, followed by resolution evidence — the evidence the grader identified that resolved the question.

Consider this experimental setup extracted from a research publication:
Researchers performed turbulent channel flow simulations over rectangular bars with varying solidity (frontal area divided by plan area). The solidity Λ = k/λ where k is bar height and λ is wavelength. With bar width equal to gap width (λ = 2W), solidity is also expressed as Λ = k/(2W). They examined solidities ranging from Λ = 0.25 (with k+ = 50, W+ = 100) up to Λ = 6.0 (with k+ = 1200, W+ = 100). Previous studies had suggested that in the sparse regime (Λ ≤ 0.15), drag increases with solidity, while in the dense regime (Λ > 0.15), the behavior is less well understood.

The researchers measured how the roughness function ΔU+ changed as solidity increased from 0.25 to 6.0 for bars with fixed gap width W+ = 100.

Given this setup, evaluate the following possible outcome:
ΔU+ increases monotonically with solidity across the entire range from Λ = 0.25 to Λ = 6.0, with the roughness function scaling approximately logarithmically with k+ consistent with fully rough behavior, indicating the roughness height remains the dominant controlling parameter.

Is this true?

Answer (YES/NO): NO